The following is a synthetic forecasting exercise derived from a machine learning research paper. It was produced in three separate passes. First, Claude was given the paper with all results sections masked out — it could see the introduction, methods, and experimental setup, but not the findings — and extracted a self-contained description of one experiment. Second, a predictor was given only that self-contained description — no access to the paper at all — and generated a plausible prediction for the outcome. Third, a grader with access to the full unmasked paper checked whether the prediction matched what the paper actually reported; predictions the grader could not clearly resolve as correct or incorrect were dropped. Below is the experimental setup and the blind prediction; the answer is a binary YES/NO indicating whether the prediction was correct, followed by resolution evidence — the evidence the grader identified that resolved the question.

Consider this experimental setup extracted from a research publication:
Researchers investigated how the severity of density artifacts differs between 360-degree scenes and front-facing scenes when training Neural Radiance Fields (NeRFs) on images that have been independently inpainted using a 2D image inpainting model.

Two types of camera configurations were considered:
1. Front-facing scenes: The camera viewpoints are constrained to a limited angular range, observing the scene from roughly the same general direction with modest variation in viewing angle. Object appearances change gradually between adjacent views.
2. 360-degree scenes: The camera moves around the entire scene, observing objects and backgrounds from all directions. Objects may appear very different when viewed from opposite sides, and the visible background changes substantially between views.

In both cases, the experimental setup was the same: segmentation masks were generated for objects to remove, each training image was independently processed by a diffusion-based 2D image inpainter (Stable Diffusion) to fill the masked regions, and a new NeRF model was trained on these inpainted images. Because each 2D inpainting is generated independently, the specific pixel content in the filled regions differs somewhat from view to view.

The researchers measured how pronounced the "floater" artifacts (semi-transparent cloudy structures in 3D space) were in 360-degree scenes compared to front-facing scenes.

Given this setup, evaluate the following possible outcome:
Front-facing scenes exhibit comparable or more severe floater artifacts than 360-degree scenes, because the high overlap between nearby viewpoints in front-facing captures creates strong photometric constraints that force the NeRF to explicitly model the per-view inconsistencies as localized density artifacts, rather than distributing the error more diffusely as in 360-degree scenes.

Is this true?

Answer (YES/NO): NO